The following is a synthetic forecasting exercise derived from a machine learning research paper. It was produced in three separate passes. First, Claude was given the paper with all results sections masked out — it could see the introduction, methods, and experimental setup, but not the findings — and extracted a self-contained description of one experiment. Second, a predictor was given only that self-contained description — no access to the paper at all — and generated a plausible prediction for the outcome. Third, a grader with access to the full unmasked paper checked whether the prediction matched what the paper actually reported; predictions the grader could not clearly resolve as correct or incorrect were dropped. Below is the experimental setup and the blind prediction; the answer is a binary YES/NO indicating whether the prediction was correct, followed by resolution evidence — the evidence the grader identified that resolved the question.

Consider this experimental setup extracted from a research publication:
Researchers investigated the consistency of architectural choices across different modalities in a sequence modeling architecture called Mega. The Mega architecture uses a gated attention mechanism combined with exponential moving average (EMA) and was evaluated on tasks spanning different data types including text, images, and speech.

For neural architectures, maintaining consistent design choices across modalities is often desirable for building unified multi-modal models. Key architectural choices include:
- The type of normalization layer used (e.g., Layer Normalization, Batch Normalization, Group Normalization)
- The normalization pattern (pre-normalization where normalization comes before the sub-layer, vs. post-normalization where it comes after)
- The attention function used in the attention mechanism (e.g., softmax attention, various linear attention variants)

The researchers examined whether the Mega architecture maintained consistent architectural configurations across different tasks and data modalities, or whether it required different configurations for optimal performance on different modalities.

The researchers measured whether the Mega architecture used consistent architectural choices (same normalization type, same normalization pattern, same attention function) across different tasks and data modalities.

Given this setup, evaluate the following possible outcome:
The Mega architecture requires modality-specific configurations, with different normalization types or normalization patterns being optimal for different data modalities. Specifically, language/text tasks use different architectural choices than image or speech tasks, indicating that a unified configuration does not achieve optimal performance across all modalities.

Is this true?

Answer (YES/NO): YES